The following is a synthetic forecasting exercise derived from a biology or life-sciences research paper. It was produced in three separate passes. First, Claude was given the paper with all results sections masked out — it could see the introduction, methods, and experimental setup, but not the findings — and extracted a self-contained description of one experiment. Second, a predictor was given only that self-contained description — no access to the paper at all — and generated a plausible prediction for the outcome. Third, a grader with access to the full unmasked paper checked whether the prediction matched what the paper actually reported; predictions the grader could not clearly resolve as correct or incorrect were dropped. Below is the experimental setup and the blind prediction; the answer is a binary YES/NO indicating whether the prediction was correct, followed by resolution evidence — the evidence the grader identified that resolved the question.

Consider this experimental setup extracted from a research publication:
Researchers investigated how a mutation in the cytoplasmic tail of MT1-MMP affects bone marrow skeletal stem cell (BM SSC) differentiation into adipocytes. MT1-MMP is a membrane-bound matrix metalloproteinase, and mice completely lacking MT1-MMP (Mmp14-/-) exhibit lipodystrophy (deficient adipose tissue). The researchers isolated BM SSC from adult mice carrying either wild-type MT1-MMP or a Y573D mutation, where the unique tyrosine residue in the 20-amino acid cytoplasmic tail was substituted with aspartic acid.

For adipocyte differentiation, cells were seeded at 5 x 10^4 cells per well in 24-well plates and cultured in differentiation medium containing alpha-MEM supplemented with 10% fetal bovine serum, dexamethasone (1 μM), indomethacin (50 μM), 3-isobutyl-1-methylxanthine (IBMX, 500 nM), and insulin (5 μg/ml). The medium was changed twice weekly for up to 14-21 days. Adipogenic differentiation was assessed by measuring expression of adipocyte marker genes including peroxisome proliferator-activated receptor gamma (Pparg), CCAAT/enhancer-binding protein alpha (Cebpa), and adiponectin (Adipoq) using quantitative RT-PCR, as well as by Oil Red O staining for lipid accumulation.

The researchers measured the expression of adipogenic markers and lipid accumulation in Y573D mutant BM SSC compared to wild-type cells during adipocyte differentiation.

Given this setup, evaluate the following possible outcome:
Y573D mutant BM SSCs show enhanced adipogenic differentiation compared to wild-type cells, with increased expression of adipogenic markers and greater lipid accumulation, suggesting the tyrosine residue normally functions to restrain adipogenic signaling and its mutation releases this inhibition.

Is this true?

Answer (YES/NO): NO